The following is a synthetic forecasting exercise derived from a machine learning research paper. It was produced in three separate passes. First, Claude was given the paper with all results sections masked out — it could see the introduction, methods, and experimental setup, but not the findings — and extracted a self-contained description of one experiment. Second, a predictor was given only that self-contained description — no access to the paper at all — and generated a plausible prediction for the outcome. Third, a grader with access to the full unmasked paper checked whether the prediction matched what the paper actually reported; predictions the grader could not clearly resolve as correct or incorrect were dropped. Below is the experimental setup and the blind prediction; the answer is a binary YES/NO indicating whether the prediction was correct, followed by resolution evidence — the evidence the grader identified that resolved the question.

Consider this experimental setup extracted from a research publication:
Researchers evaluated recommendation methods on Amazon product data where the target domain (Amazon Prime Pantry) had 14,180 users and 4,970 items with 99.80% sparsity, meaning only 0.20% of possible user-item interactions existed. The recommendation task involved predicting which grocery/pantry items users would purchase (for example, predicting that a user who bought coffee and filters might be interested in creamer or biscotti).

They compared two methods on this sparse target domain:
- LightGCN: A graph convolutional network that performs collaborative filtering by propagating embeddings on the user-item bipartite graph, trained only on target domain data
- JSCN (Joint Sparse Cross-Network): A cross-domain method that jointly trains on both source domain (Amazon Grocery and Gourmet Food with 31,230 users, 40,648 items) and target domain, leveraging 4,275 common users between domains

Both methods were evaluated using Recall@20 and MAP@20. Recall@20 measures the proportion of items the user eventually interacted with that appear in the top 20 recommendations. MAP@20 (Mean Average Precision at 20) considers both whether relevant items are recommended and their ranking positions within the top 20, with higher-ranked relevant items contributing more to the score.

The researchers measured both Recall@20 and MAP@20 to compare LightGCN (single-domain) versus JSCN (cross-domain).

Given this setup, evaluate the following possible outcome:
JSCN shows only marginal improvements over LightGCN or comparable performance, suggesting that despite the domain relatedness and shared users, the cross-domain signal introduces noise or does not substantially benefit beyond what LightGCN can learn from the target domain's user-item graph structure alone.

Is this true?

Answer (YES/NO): NO